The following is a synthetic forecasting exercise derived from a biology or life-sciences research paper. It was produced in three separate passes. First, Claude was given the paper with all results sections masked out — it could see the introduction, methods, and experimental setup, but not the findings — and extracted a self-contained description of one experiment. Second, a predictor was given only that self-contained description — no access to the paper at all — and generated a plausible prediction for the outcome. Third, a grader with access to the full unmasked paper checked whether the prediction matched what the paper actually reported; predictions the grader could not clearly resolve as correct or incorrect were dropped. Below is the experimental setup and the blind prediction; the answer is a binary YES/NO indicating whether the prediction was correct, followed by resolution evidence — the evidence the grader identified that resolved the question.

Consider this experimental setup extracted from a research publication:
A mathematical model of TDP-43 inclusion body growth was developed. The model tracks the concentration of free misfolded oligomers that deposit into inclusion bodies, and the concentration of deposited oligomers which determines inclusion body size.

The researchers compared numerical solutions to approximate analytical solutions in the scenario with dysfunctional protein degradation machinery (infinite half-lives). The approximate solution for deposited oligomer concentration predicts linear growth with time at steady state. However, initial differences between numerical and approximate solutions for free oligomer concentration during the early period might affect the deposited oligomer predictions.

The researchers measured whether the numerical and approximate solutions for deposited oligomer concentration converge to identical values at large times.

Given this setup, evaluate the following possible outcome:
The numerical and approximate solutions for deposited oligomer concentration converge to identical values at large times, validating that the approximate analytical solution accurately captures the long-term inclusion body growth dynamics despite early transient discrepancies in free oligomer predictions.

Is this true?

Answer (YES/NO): NO